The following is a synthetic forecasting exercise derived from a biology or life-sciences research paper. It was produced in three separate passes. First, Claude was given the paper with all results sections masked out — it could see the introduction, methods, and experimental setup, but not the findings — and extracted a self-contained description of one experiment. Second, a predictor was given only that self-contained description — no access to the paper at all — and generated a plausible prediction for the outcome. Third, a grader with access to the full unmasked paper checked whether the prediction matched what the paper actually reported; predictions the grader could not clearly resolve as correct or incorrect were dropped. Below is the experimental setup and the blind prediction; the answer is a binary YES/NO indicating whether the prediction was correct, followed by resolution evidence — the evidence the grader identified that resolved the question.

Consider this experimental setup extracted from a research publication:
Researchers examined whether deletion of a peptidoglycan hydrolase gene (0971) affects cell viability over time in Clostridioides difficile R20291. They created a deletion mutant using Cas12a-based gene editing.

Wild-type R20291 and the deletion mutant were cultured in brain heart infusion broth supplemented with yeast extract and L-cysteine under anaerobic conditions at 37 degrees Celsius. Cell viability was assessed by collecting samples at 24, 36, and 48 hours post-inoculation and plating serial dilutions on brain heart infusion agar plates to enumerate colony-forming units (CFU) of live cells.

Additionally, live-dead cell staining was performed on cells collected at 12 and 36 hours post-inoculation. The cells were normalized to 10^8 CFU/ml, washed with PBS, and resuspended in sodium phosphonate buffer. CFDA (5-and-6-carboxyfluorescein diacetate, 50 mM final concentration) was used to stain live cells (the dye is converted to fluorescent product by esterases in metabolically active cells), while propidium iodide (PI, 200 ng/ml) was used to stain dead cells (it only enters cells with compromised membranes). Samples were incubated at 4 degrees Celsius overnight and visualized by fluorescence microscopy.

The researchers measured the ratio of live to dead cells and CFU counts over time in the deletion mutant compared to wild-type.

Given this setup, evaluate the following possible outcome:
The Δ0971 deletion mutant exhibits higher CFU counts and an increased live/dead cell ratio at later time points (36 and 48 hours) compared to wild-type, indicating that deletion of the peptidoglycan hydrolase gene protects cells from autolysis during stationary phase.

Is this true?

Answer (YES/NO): YES